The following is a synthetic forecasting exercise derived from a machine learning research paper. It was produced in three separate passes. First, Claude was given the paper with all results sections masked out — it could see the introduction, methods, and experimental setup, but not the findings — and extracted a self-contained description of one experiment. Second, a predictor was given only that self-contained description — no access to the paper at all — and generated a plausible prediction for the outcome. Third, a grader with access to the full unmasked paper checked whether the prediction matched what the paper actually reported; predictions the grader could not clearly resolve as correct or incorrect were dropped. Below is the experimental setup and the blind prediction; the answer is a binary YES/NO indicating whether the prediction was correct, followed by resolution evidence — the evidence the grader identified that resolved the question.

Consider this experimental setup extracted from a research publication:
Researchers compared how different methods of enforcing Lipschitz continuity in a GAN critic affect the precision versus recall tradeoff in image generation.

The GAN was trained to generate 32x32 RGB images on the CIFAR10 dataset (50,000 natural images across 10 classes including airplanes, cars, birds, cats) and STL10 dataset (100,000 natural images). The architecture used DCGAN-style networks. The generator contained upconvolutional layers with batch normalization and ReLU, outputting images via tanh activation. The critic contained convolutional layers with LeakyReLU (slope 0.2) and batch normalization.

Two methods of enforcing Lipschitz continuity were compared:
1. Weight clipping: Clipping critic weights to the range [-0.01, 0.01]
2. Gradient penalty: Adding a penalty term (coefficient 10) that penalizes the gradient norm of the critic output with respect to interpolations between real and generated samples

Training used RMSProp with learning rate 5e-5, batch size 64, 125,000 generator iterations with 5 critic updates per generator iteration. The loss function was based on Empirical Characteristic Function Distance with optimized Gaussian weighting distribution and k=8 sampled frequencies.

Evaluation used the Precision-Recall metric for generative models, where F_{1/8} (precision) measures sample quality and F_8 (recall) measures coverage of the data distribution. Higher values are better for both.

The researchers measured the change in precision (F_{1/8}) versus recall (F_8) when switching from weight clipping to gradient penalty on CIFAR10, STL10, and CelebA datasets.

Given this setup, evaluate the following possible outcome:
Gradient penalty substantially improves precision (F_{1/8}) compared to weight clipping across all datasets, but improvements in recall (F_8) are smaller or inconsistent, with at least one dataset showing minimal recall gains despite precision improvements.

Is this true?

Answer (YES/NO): NO